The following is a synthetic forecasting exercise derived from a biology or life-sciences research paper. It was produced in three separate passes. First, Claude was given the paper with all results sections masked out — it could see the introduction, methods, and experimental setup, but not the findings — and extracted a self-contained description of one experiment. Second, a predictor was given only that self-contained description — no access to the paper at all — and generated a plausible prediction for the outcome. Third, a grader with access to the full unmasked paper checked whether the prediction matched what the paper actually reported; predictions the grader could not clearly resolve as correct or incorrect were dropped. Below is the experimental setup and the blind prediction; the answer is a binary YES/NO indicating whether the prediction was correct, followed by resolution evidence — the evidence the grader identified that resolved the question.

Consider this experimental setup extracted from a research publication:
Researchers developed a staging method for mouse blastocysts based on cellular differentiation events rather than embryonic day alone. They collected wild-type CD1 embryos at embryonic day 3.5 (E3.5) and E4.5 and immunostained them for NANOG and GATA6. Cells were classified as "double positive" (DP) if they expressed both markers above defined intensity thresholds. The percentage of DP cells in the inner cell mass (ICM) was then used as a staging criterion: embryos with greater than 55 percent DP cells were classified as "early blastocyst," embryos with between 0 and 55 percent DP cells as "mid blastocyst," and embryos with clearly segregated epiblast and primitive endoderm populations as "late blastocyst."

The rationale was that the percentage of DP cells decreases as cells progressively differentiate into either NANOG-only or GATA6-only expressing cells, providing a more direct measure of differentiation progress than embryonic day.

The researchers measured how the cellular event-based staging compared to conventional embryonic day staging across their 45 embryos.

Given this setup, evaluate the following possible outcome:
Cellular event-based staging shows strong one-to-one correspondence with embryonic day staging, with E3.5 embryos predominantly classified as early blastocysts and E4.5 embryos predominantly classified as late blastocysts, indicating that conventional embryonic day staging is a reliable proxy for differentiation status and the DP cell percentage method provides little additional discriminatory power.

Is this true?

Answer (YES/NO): NO